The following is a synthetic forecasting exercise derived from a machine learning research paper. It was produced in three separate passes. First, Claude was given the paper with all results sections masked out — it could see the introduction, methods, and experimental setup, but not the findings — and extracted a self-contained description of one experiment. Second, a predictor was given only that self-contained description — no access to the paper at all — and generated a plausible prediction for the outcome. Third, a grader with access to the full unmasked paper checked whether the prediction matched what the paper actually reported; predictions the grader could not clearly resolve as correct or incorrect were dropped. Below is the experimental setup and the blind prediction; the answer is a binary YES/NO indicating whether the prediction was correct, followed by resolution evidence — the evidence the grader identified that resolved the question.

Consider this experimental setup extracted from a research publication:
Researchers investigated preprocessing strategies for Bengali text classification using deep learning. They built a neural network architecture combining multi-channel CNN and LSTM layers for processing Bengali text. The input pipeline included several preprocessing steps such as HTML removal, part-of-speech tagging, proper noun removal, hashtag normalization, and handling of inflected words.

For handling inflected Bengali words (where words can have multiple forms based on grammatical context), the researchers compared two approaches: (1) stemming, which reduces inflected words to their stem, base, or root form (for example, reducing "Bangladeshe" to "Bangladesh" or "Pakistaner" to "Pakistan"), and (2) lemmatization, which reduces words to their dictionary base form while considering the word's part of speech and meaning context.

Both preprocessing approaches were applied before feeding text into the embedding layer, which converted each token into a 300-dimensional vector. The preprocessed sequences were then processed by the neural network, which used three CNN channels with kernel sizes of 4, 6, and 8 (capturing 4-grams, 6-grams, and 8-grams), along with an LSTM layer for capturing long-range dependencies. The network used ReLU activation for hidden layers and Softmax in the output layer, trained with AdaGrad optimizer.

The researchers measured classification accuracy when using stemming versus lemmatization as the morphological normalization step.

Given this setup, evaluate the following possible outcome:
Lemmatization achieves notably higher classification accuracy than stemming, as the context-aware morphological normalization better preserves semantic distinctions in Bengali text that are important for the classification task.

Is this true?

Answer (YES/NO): NO